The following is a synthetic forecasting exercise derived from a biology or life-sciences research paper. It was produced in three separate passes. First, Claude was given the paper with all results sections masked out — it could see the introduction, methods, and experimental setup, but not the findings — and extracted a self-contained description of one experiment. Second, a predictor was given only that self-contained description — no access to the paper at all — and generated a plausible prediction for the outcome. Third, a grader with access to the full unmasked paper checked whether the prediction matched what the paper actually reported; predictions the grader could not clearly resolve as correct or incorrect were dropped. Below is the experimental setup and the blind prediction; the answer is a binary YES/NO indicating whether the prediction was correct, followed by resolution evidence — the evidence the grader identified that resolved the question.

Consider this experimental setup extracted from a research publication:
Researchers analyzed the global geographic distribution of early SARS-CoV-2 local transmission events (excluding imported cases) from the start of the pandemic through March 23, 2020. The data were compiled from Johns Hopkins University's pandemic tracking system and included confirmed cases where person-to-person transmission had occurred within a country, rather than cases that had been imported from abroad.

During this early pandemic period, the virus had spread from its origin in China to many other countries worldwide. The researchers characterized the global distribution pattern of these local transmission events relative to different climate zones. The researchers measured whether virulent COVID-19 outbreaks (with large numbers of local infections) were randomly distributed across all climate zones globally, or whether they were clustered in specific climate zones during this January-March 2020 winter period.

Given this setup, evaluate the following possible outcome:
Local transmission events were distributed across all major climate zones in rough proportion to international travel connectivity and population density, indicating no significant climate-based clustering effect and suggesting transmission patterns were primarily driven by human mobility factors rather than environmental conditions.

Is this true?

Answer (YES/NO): NO